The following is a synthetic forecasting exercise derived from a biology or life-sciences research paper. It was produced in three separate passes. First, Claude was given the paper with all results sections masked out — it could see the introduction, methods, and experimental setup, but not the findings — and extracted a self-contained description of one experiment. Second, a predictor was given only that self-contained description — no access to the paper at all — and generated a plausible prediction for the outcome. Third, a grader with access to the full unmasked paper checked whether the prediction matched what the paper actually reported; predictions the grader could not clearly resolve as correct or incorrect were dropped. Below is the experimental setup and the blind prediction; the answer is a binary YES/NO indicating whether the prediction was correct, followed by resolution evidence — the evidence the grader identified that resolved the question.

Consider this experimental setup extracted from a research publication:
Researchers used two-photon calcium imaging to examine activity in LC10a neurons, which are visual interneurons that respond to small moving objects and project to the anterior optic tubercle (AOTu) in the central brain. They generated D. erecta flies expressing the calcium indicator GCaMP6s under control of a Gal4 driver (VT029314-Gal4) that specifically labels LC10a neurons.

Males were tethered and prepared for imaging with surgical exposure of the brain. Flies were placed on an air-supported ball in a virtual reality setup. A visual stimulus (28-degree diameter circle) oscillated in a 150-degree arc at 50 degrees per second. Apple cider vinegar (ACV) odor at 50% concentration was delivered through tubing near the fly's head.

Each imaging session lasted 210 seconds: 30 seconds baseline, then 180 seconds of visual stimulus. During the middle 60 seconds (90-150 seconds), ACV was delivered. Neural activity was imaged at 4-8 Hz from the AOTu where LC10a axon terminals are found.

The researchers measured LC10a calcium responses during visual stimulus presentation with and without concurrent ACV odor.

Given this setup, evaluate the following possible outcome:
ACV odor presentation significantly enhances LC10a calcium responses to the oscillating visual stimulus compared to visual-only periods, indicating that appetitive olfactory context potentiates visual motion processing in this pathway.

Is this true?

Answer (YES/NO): NO